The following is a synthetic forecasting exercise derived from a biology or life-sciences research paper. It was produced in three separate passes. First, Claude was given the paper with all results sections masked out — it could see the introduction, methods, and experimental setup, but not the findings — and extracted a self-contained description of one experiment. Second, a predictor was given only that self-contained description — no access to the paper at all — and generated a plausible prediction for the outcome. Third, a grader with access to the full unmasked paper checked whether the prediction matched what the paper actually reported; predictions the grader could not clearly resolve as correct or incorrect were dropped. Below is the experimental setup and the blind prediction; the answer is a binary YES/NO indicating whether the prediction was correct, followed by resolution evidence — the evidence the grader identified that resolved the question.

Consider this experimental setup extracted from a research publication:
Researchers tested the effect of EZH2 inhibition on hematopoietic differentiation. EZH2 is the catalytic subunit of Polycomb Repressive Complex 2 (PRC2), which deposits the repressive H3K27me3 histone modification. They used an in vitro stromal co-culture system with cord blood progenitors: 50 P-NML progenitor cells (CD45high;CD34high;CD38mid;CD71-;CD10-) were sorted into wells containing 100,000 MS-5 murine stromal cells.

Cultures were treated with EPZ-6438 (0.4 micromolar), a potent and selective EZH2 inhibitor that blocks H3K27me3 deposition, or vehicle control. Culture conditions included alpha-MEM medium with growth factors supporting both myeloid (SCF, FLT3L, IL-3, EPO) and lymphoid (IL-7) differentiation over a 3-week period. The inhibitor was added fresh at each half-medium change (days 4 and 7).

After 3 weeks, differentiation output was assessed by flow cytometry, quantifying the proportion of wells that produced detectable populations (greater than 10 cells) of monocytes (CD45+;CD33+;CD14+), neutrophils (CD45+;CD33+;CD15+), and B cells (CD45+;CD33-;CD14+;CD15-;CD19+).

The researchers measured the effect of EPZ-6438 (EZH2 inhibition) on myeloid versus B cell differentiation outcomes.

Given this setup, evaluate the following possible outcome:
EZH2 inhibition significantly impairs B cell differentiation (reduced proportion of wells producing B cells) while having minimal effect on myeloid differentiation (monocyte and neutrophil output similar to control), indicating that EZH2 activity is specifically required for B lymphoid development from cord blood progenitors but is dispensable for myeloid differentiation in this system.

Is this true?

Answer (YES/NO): YES